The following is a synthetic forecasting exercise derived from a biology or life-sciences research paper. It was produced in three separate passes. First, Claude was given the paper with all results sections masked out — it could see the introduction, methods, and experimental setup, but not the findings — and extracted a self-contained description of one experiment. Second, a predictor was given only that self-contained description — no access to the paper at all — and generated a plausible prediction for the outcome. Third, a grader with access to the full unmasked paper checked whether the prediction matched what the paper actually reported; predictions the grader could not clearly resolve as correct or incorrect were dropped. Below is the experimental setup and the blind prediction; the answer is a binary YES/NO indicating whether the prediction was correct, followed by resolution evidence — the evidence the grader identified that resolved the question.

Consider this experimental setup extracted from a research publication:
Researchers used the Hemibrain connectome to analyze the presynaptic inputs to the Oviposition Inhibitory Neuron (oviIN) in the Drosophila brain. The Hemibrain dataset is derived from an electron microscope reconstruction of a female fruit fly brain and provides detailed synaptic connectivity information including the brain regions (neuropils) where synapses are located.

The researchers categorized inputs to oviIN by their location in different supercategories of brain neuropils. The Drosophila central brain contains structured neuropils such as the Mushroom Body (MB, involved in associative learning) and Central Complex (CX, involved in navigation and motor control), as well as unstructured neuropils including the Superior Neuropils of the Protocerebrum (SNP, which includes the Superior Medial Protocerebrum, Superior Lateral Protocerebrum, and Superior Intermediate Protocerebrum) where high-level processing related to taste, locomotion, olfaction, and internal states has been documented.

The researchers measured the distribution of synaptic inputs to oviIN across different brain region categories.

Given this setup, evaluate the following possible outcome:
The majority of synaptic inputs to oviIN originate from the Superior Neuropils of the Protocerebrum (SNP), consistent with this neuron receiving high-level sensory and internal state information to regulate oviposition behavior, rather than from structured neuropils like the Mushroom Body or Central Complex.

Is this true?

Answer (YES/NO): YES